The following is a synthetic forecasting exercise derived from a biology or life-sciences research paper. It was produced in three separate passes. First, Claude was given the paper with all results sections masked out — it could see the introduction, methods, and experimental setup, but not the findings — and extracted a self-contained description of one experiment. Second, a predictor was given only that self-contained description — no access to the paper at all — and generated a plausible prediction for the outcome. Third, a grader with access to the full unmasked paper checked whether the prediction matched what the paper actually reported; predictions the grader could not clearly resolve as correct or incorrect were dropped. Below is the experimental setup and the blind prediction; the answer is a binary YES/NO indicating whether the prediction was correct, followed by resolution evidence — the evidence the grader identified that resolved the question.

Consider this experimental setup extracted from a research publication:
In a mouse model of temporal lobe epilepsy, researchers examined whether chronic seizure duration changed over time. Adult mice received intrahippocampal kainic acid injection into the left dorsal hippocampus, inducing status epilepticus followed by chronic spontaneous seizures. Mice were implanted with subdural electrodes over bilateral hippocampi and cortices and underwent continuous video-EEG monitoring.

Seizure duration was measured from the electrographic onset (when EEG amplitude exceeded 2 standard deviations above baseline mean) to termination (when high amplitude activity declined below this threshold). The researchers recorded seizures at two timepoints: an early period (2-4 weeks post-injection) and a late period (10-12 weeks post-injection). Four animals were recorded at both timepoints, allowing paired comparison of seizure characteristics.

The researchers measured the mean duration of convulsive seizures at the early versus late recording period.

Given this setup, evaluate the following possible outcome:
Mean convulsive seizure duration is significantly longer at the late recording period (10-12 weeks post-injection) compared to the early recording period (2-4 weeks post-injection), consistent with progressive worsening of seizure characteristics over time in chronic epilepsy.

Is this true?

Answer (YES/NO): YES